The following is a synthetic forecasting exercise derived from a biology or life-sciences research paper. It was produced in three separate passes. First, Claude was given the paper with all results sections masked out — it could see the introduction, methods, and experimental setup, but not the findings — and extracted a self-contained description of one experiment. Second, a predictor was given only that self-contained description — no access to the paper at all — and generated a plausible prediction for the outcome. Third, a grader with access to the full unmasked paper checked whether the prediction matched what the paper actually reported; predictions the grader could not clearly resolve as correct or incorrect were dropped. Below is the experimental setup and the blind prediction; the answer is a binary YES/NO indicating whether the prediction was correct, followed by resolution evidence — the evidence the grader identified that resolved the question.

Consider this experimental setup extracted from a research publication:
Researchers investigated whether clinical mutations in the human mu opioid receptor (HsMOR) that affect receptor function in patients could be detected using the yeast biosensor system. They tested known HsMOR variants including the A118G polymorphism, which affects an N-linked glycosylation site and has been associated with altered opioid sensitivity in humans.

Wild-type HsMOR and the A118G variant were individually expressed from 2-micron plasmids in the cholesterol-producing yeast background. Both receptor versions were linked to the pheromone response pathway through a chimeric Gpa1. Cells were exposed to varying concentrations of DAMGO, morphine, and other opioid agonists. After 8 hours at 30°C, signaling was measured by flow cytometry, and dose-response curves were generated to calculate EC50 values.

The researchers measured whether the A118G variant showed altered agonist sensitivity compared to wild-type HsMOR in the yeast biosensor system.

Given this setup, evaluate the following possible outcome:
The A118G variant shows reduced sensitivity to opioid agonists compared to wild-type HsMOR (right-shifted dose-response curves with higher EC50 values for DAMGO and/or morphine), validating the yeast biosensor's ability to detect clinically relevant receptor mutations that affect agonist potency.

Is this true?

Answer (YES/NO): YES